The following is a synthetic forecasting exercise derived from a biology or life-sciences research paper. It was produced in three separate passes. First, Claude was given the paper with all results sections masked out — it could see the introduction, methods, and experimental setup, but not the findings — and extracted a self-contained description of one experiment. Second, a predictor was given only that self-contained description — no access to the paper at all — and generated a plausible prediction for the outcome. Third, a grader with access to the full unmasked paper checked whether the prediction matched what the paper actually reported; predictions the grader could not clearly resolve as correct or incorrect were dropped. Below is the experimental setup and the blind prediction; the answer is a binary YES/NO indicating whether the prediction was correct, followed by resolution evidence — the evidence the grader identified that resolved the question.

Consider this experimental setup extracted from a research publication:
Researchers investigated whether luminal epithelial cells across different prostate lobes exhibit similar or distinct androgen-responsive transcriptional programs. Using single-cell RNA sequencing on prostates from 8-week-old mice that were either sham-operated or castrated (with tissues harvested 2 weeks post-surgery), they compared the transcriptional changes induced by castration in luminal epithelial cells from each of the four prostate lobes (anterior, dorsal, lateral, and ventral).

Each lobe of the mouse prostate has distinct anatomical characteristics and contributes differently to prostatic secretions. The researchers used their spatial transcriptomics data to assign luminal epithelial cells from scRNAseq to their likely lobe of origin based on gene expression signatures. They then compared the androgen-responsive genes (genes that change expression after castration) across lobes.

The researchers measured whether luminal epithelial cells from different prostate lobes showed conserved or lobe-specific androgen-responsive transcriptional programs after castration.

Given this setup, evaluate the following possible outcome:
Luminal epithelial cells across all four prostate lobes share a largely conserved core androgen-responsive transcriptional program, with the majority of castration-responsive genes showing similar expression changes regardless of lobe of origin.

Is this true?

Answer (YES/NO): NO